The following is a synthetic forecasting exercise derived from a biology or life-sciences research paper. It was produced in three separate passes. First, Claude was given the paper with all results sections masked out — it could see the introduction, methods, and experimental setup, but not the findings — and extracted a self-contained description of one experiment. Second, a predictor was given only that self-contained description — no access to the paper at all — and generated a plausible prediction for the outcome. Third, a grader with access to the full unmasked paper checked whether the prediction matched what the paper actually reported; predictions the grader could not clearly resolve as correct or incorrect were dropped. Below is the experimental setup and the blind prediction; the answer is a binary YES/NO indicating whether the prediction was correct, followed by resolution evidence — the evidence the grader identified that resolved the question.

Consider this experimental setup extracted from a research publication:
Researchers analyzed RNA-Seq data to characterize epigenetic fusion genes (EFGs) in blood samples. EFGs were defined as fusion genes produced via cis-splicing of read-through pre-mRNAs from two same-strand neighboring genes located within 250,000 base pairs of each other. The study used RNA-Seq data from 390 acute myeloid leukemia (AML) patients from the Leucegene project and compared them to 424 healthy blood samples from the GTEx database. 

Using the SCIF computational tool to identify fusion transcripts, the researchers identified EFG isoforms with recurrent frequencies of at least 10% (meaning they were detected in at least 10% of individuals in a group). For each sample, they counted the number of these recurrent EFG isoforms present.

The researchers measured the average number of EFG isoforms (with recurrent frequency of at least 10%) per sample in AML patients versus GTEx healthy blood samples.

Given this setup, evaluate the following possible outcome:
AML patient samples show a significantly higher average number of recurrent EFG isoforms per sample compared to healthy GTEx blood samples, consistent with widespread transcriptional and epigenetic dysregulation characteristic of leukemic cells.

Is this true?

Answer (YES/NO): YES